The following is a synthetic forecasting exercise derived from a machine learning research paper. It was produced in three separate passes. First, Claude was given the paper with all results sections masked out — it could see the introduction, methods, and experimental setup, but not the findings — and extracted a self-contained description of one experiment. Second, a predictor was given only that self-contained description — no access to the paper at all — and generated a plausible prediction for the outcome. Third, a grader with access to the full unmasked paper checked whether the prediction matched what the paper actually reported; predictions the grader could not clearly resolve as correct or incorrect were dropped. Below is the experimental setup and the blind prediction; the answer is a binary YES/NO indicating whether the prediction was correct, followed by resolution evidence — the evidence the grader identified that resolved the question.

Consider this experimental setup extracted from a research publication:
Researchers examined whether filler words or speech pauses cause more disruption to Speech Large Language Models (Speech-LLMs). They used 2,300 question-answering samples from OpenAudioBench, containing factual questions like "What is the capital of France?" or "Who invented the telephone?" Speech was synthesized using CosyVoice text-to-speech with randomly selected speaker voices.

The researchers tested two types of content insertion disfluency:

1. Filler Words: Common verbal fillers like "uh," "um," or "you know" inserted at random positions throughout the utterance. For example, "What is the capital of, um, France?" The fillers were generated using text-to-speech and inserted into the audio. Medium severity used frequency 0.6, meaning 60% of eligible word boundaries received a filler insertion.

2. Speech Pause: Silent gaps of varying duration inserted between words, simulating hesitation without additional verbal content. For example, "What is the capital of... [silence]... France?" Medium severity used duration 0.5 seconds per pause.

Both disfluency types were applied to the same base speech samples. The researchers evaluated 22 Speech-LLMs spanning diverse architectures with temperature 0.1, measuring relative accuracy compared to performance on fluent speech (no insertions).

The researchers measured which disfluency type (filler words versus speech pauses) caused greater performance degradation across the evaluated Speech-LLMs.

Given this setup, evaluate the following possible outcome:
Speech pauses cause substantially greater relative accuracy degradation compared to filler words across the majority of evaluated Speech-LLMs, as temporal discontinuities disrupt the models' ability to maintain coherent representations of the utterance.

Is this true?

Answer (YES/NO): NO